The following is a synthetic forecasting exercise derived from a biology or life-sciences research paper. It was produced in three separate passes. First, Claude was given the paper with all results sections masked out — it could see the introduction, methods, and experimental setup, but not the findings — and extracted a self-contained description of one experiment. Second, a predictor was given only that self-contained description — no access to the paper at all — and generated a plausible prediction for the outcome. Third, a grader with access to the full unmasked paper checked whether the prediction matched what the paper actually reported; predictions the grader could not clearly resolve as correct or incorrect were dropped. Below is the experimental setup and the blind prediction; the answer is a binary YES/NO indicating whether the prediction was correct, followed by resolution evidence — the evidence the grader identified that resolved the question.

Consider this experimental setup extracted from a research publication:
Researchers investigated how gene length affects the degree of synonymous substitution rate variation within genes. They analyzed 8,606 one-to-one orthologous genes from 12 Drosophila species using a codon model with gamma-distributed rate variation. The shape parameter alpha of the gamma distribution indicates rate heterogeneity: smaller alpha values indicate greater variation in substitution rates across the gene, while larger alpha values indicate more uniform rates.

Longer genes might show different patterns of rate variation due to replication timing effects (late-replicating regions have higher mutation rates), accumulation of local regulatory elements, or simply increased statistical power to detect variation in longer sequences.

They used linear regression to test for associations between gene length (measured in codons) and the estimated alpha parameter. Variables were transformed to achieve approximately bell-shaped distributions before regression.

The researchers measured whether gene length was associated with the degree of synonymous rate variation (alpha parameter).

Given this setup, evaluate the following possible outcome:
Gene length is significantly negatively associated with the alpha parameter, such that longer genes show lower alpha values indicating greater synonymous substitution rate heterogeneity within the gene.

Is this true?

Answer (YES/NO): NO